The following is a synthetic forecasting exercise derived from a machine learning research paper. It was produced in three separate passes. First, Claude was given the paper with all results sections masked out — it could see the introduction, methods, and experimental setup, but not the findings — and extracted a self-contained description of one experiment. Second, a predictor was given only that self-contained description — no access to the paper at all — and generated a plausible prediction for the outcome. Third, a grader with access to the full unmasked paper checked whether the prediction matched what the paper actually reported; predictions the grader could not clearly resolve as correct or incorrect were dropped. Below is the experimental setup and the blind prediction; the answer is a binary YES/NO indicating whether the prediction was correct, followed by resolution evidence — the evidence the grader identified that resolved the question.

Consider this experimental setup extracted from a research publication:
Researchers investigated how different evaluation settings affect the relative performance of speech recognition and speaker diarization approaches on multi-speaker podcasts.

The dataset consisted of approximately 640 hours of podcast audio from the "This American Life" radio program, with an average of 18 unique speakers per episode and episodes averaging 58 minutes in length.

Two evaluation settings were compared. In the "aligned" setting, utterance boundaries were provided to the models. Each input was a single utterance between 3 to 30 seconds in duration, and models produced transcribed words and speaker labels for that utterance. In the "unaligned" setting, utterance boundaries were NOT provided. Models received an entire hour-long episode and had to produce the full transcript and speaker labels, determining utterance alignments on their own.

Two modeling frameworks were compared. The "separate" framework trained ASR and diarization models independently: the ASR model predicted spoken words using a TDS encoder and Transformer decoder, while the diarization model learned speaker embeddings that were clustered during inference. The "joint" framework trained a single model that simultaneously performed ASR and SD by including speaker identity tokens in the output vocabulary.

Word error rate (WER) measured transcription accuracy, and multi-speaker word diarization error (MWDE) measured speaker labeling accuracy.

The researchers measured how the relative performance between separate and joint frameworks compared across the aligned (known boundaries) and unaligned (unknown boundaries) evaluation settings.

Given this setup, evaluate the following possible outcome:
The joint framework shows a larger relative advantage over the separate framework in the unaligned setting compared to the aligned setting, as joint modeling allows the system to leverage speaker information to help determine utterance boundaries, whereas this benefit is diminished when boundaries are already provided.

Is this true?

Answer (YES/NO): YES